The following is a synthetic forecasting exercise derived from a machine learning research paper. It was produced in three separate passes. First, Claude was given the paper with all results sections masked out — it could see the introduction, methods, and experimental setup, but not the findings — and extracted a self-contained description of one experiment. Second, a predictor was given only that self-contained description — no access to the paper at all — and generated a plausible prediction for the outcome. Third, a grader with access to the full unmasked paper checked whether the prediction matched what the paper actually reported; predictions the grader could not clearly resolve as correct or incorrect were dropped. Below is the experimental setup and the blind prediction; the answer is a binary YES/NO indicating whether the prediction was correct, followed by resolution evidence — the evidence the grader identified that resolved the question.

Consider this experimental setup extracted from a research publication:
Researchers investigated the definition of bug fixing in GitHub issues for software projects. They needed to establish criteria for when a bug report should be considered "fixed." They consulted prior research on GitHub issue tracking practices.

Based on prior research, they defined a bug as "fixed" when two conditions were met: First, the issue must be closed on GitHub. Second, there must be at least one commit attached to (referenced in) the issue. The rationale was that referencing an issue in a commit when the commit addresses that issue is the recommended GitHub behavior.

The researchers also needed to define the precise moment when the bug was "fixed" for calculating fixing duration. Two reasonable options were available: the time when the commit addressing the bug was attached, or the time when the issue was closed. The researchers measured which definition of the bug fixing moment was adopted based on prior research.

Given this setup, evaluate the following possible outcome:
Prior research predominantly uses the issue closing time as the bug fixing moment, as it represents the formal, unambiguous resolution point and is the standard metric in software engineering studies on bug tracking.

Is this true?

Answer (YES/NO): YES